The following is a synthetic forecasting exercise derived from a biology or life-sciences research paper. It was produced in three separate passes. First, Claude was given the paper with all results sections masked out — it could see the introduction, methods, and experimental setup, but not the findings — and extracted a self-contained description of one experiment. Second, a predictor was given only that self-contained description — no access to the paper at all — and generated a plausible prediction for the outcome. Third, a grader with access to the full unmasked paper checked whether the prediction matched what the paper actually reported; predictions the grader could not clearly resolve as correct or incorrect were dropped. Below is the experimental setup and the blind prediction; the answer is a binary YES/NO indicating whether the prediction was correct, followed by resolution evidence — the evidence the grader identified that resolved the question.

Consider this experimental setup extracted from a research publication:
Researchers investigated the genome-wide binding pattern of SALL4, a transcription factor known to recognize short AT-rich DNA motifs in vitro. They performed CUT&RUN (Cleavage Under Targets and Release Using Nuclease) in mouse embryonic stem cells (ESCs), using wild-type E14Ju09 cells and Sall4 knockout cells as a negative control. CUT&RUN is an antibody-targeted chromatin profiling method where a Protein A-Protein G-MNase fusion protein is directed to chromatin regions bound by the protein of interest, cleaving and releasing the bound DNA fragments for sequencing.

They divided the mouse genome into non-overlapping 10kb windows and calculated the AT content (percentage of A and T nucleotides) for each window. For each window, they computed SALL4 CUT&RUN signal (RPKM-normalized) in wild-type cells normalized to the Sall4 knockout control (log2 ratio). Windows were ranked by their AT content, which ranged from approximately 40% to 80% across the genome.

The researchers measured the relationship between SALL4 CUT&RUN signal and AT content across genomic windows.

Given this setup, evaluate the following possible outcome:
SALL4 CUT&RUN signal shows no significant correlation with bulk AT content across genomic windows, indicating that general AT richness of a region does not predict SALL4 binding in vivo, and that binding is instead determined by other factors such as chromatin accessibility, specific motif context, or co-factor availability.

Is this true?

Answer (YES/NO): NO